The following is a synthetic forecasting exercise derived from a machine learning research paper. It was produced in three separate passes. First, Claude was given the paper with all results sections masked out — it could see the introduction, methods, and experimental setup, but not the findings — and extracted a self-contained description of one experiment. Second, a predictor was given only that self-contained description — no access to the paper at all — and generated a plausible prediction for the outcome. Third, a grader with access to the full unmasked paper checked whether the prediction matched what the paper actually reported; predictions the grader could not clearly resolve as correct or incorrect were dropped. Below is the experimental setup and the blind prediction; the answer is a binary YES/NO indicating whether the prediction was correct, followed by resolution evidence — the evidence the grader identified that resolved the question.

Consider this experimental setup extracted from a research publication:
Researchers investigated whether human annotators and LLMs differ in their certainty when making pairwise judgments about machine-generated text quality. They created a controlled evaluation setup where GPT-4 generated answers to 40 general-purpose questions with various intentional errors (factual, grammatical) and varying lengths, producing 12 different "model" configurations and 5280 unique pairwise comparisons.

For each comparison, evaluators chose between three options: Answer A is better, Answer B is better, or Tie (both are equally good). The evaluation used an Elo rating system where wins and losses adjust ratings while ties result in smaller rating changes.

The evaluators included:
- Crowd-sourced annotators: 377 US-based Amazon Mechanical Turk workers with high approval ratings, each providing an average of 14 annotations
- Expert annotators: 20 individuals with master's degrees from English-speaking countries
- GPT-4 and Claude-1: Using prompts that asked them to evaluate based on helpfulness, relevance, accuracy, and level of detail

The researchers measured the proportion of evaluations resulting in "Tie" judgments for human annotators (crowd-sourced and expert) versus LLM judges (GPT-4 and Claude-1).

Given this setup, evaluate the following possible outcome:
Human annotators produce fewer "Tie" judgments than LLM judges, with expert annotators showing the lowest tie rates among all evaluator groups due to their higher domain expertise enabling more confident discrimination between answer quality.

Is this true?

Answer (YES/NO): NO